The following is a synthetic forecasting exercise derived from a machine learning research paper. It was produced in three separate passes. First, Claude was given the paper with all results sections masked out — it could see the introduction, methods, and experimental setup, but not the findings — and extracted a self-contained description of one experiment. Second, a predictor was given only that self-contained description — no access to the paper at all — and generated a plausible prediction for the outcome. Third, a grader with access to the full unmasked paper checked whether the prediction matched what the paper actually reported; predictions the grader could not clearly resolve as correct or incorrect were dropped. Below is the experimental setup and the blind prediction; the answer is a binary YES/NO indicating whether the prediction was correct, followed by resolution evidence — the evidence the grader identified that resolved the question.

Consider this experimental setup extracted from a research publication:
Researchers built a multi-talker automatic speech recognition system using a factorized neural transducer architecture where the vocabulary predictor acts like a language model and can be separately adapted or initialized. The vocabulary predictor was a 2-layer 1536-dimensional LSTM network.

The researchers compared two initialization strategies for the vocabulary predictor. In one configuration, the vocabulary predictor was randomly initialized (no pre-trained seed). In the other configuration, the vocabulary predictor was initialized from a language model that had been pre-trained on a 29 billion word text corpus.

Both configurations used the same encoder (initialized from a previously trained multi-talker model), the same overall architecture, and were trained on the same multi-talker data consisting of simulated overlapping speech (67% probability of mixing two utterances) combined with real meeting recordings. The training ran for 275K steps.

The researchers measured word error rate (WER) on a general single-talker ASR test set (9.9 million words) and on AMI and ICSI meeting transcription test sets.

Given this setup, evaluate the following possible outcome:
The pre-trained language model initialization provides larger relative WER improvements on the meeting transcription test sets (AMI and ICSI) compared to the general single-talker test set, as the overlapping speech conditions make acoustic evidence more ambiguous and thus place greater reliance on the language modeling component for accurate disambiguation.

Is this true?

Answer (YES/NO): NO